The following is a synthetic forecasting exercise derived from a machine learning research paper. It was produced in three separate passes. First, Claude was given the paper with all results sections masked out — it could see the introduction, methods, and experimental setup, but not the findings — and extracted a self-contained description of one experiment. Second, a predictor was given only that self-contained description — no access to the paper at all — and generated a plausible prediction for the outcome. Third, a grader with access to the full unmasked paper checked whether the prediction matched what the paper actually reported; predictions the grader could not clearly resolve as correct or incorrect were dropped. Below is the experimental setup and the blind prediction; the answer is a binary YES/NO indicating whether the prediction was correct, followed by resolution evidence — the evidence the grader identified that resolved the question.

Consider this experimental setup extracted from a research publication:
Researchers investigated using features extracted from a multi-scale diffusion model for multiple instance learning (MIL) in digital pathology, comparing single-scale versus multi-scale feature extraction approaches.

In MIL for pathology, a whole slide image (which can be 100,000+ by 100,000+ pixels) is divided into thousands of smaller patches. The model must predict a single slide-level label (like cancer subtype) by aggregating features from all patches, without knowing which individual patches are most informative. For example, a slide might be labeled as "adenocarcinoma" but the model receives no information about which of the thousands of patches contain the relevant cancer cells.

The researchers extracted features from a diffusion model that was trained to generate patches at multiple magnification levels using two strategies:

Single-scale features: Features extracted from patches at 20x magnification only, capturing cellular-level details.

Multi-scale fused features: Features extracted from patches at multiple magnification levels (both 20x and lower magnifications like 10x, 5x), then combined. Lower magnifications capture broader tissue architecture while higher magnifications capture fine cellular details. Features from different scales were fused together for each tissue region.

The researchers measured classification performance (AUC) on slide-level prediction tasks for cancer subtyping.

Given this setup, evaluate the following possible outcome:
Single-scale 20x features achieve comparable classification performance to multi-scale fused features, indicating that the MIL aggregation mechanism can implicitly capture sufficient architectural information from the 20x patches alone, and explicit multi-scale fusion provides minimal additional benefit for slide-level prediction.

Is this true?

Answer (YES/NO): NO